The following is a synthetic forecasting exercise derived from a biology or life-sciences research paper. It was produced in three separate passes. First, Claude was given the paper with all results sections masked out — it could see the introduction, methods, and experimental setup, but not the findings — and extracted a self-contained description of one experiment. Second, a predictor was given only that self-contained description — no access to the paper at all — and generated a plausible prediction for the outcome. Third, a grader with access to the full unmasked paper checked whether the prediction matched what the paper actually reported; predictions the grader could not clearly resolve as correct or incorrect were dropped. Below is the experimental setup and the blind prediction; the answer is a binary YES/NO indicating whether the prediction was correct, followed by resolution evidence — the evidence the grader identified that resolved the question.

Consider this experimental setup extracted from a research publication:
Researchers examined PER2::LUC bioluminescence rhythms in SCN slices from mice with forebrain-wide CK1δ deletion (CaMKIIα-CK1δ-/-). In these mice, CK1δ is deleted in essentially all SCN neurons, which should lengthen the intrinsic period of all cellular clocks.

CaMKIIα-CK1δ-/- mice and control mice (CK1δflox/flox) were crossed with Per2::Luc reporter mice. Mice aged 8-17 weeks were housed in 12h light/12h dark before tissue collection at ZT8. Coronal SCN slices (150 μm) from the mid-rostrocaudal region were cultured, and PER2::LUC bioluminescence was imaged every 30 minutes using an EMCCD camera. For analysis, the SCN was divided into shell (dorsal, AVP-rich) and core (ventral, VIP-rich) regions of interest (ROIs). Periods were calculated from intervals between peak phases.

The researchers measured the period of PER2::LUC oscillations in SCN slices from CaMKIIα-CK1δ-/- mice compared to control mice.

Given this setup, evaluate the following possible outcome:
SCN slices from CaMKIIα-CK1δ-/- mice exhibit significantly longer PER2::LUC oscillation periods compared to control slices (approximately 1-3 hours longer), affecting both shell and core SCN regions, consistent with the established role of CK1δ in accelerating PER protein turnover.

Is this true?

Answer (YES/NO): NO